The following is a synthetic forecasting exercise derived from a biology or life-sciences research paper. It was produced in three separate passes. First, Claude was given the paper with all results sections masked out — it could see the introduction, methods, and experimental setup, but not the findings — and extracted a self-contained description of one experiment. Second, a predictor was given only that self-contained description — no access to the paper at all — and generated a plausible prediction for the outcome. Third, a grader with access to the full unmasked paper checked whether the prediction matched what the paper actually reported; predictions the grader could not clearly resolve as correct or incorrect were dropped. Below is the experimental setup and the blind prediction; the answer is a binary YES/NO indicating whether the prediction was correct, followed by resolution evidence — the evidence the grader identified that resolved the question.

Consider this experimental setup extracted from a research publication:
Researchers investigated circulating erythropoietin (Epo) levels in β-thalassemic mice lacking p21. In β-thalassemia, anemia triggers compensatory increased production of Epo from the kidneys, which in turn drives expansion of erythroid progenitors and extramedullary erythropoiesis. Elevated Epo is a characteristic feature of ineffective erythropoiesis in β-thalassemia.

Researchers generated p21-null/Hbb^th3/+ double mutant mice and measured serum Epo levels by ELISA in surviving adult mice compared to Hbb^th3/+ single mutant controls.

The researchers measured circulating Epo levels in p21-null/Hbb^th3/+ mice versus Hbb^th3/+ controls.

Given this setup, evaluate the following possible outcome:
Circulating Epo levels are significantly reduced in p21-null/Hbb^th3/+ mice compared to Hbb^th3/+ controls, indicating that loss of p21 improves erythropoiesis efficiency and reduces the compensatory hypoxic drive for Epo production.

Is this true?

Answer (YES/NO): YES